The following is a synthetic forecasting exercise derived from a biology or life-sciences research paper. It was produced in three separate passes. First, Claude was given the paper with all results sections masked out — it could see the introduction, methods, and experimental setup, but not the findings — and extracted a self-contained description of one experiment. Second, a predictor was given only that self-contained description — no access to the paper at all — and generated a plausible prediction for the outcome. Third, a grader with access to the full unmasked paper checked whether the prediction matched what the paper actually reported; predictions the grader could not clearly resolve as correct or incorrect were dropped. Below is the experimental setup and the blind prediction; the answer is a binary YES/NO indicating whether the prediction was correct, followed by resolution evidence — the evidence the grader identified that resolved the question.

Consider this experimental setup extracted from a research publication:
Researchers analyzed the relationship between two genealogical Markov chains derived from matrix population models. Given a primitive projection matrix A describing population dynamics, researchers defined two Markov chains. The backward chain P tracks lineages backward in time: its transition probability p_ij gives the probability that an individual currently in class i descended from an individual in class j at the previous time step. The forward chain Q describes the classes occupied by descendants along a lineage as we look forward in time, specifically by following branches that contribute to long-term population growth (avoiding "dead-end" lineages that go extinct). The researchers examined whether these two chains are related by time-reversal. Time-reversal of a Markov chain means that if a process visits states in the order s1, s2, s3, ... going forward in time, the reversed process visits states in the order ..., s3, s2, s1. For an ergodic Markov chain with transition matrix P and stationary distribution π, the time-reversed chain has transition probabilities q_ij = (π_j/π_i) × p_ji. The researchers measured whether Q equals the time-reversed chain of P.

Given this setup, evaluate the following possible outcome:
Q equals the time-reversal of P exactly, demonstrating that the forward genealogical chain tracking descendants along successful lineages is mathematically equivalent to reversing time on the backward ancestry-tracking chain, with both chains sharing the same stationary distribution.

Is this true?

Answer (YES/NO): YES